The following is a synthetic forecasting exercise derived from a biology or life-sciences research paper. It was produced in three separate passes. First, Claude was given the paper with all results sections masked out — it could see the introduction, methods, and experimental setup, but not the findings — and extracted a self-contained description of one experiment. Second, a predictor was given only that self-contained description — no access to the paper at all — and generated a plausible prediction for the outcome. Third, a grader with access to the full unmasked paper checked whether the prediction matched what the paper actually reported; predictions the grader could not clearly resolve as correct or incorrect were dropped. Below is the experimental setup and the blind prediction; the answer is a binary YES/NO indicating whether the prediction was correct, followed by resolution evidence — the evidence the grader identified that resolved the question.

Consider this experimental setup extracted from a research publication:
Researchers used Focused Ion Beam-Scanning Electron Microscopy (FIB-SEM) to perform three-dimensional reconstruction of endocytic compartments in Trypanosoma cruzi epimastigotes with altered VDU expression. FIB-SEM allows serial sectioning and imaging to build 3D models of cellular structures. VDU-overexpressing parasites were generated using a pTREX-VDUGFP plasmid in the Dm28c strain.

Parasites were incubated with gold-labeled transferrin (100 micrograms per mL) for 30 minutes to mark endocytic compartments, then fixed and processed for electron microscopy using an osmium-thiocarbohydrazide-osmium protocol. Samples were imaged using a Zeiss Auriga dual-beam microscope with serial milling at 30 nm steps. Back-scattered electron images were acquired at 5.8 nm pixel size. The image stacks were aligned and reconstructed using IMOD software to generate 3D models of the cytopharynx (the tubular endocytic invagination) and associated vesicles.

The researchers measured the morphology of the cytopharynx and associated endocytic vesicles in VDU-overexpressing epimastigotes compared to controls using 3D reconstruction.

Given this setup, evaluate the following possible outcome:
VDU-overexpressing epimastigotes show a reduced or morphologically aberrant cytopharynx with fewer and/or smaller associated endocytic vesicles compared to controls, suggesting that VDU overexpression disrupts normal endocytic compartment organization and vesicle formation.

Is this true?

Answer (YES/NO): NO